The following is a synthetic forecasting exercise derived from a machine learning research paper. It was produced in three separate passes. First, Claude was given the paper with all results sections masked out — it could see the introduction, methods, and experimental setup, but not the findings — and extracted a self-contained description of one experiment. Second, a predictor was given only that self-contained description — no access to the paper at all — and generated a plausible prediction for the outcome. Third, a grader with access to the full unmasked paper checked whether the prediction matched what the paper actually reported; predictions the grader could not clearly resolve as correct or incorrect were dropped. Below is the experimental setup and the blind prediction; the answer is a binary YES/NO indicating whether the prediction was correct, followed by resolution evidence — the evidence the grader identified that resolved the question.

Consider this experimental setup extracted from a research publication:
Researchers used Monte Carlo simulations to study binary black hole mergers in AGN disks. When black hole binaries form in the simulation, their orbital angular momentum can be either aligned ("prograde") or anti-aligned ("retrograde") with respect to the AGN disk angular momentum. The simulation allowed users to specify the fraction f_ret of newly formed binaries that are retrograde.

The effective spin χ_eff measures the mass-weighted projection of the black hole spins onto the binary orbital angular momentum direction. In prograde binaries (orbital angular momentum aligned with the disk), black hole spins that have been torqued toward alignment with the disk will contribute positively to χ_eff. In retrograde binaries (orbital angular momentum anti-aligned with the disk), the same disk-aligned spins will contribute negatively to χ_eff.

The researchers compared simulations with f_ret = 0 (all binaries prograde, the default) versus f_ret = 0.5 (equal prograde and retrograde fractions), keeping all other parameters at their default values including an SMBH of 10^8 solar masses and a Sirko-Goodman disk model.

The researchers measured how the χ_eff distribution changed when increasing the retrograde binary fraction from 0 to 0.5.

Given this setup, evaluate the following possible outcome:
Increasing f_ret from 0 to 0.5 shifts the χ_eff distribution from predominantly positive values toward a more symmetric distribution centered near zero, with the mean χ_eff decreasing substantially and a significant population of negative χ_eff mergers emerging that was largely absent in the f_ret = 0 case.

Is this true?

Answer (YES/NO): YES